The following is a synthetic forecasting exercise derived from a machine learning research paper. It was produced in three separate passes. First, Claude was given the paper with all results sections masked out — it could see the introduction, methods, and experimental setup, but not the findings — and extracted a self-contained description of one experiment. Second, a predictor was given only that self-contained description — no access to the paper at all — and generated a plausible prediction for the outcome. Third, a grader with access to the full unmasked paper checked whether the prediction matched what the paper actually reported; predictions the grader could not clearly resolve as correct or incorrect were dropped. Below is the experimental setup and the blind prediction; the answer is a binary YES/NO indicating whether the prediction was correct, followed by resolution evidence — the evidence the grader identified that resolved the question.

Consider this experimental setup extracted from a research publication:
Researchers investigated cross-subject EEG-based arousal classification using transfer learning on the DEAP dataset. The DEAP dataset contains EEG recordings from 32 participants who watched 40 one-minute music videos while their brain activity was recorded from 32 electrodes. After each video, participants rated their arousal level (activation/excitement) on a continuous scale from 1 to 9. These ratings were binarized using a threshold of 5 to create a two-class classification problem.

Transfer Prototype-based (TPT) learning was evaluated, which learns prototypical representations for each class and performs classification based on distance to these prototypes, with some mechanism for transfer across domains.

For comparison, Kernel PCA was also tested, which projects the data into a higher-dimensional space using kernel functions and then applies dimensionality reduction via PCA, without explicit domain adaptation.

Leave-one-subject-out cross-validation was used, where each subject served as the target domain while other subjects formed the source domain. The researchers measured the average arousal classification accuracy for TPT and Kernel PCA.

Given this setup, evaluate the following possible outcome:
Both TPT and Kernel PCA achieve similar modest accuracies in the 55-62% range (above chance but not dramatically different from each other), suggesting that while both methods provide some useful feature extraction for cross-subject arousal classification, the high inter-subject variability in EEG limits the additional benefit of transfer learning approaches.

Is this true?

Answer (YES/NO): NO